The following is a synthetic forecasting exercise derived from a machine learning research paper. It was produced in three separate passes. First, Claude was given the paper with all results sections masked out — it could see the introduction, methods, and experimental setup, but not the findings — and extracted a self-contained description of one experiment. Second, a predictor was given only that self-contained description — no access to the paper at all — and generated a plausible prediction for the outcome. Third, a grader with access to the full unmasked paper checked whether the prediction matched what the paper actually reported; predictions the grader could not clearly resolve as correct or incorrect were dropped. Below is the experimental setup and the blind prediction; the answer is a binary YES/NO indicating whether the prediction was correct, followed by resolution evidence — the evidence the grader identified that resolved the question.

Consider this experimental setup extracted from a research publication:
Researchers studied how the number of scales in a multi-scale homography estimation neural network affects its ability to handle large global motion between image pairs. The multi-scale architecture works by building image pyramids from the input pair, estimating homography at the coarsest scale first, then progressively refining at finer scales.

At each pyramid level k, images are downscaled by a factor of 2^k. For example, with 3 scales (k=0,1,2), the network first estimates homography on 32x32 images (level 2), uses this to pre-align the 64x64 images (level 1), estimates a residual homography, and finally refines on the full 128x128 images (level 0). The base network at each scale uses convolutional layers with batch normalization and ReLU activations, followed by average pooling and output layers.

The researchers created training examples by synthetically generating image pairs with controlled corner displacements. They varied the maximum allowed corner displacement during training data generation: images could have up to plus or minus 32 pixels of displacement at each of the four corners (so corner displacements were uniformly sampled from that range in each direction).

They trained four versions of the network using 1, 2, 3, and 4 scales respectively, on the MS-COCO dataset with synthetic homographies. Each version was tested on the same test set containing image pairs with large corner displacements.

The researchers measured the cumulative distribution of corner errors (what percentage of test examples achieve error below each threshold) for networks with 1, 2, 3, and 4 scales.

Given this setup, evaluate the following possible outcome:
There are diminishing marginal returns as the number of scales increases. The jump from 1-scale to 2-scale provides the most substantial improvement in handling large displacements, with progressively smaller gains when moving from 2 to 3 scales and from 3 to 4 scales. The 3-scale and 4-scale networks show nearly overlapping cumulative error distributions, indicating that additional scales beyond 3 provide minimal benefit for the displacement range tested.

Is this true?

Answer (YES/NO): NO